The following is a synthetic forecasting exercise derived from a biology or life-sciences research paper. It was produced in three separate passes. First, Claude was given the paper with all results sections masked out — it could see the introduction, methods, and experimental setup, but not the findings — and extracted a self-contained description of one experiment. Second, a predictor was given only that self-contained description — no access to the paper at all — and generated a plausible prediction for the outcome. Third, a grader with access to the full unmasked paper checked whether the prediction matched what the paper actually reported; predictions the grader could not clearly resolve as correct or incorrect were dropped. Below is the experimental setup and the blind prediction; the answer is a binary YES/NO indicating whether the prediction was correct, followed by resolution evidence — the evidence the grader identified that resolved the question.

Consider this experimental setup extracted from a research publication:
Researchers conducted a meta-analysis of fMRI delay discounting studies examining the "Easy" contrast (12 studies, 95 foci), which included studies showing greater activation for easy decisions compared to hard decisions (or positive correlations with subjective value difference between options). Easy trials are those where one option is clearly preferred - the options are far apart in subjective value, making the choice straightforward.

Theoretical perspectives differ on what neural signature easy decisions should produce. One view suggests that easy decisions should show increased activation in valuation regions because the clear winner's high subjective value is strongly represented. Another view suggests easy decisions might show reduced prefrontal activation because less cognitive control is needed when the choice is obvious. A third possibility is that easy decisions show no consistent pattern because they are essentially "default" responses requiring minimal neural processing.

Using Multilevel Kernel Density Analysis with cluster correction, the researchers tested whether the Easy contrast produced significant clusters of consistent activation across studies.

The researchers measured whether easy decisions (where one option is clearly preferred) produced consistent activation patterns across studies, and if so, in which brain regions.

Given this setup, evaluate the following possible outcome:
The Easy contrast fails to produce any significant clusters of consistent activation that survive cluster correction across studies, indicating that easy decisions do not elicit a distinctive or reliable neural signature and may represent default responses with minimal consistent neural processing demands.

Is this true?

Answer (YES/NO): NO